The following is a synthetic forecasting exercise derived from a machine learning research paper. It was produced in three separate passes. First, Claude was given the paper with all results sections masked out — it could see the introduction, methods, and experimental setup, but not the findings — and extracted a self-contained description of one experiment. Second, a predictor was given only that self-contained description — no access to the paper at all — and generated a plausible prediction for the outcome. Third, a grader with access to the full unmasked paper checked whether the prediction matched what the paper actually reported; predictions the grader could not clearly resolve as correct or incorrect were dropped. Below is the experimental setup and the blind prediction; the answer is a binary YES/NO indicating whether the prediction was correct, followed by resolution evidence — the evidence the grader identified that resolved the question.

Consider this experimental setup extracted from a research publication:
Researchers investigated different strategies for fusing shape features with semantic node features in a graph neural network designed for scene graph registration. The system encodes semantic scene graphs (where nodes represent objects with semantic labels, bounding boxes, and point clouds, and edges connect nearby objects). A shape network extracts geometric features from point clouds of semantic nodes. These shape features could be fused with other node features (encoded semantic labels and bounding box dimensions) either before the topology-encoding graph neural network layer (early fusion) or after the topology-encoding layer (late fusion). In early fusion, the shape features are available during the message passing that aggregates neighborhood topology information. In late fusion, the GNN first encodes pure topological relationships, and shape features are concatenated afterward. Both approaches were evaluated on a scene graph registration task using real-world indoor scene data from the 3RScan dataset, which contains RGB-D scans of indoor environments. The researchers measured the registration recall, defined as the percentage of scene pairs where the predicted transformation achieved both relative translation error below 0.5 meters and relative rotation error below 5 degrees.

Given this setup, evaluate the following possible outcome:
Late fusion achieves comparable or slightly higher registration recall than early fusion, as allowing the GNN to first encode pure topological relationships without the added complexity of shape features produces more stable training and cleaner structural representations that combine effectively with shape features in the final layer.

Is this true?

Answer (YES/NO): NO